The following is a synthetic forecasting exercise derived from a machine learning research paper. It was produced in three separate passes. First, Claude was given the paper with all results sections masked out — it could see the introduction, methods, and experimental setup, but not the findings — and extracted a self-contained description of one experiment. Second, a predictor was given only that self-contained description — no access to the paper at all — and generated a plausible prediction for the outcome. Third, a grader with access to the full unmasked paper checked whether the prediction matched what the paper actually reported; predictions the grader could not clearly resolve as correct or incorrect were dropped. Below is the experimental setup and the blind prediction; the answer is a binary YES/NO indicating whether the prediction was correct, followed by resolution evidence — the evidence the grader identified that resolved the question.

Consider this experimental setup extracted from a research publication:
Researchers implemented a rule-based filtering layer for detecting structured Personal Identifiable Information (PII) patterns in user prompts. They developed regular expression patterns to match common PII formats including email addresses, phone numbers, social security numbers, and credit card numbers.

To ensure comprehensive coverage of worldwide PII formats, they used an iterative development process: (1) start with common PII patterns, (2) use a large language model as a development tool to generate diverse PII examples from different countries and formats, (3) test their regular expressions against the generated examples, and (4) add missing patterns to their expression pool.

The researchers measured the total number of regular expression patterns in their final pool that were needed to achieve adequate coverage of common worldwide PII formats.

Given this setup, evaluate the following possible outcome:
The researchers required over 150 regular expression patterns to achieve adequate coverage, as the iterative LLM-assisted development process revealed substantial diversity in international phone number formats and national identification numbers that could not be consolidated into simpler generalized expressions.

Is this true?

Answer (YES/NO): NO